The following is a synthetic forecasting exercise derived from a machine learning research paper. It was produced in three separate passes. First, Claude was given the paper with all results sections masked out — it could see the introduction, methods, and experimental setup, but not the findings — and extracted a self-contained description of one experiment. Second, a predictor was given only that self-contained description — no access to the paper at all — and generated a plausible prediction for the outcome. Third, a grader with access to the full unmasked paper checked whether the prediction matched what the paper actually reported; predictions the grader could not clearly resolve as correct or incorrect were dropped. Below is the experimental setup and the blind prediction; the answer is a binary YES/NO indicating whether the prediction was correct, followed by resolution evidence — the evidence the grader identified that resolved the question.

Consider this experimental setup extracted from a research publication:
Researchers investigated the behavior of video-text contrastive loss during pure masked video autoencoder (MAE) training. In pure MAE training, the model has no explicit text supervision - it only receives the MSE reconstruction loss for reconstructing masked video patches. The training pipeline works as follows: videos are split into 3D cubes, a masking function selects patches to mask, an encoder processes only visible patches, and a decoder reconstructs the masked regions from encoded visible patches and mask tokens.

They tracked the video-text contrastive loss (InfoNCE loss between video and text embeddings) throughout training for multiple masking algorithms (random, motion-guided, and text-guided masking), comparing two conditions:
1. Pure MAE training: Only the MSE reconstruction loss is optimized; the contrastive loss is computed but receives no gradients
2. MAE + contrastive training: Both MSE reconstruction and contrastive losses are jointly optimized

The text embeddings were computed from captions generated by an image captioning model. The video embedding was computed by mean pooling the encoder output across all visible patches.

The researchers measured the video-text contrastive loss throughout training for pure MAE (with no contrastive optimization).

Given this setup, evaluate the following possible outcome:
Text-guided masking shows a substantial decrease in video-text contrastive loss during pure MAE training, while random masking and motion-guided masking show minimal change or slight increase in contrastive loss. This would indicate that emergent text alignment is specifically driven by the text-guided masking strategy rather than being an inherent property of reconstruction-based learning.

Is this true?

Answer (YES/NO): NO